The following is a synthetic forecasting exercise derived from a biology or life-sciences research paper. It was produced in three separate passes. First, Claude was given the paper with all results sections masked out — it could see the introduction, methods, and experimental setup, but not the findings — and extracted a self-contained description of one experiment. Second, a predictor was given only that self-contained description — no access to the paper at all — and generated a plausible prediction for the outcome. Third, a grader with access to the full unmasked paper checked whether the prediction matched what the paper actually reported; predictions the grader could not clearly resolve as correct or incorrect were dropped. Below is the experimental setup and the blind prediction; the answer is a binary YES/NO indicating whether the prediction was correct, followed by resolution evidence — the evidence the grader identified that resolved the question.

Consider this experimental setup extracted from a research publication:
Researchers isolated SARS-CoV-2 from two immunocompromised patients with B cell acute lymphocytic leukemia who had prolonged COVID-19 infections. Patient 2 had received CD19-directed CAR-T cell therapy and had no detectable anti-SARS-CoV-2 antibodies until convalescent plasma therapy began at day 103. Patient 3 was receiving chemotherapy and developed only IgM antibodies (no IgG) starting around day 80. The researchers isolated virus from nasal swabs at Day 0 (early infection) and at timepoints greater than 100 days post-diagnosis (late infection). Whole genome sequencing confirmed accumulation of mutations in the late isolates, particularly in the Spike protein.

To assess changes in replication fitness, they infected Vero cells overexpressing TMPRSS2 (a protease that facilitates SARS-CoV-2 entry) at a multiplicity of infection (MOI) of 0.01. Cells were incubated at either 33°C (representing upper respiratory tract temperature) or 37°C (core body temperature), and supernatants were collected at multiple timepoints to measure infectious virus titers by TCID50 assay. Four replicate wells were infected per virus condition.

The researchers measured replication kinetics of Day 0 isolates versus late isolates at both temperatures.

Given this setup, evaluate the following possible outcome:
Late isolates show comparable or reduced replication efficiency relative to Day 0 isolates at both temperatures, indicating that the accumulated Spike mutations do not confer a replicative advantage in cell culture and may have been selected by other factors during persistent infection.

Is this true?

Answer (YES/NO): NO